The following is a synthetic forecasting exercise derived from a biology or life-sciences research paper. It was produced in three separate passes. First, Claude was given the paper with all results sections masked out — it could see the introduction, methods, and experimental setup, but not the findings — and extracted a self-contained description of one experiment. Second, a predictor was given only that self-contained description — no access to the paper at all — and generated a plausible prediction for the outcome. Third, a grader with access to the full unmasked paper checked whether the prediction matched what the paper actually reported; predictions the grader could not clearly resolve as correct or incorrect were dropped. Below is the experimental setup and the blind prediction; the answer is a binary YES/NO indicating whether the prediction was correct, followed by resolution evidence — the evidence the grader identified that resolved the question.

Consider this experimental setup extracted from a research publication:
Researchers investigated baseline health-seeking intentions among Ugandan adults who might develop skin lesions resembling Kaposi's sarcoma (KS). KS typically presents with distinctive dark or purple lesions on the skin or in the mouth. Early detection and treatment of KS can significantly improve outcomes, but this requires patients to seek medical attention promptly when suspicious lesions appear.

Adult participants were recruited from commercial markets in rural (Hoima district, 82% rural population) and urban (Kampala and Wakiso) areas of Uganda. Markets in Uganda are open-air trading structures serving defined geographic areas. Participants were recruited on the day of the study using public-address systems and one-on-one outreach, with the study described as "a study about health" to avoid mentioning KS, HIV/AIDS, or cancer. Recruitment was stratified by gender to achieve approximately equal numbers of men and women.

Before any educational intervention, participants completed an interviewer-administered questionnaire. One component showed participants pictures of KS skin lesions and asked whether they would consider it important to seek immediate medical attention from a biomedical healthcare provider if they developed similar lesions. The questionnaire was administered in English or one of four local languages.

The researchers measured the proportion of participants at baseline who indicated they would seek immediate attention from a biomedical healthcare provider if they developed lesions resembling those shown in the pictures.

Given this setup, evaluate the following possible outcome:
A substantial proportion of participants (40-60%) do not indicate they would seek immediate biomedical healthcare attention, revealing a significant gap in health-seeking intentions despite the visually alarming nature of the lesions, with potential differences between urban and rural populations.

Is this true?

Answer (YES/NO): YES